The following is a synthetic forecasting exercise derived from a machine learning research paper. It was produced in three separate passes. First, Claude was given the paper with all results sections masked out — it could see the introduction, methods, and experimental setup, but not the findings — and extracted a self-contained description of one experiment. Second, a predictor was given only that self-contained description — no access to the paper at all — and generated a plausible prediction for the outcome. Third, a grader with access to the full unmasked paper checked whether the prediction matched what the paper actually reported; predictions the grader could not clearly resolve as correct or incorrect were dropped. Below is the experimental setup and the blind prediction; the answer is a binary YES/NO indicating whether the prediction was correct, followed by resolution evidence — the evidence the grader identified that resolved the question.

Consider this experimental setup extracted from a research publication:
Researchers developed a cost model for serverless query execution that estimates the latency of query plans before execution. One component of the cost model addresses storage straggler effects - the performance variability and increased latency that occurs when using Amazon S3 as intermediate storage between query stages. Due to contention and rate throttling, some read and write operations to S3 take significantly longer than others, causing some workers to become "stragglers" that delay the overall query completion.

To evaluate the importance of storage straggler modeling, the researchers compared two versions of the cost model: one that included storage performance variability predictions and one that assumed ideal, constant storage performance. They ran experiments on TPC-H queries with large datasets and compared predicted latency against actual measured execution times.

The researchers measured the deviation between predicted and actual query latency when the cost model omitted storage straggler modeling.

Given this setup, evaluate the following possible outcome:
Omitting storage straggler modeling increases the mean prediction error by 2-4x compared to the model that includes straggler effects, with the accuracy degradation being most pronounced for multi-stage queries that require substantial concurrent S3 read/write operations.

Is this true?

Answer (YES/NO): NO